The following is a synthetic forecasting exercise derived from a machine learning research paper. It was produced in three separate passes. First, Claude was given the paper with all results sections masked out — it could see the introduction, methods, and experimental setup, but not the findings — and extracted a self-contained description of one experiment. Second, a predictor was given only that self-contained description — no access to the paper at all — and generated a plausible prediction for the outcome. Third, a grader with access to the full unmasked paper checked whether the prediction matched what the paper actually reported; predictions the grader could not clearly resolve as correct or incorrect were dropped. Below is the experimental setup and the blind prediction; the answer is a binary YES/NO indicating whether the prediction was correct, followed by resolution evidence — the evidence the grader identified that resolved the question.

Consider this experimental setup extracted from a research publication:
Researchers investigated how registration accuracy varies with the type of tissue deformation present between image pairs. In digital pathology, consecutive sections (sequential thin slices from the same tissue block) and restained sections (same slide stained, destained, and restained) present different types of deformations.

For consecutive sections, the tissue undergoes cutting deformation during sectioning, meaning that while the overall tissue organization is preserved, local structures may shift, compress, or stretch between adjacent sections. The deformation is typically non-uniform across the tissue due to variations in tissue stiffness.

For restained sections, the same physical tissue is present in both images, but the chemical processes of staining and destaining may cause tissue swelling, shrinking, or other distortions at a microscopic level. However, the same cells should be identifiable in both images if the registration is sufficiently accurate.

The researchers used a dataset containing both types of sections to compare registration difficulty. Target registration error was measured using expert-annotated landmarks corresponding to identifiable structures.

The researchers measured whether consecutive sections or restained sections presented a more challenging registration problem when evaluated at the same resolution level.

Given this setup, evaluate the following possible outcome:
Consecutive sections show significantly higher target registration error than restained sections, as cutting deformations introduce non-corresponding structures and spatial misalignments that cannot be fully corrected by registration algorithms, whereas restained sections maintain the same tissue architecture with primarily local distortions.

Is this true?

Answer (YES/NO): YES